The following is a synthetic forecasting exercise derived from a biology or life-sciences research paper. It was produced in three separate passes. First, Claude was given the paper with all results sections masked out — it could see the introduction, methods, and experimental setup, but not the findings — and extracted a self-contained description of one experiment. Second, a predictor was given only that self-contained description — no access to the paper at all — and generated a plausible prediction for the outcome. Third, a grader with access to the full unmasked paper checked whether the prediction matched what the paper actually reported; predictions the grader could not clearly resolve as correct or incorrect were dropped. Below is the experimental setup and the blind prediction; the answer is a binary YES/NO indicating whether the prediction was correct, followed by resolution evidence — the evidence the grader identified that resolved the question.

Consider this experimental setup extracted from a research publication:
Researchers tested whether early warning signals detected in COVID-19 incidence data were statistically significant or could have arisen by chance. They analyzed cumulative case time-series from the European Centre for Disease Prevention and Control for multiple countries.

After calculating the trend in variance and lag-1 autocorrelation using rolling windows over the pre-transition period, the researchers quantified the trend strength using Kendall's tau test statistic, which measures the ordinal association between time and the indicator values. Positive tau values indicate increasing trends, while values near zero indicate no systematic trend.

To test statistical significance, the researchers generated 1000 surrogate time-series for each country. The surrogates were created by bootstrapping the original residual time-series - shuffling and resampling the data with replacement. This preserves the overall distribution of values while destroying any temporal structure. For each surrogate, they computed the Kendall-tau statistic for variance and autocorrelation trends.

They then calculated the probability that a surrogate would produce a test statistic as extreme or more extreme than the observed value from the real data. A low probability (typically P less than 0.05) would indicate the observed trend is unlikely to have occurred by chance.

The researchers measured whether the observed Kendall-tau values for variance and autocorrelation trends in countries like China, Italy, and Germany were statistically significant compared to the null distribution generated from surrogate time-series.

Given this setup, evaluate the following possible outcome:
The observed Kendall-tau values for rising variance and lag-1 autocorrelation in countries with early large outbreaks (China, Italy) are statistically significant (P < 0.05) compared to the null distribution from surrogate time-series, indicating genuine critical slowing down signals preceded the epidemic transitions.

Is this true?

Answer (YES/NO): NO